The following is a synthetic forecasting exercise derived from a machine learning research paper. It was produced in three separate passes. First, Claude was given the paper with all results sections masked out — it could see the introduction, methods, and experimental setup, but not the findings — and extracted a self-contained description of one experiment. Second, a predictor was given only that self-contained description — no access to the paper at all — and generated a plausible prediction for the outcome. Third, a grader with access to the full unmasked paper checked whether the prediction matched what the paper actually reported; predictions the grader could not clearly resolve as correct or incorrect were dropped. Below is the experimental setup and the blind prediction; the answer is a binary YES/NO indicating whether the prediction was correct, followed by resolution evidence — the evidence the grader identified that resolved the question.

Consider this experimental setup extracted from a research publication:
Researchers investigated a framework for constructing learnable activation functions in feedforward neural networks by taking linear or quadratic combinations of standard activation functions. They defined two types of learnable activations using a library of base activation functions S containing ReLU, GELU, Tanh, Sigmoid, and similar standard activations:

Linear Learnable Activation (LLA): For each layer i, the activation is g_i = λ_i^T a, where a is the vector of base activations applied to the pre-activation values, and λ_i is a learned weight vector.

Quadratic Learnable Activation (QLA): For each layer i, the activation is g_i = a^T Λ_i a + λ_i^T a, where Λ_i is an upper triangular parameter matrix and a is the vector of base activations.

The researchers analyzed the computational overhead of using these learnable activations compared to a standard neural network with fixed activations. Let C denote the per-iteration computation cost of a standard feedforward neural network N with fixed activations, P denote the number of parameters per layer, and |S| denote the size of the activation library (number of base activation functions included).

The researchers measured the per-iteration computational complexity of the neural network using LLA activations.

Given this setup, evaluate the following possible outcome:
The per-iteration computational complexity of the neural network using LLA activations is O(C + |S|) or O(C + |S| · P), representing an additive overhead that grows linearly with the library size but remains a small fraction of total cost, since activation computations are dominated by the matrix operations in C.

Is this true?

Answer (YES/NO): NO